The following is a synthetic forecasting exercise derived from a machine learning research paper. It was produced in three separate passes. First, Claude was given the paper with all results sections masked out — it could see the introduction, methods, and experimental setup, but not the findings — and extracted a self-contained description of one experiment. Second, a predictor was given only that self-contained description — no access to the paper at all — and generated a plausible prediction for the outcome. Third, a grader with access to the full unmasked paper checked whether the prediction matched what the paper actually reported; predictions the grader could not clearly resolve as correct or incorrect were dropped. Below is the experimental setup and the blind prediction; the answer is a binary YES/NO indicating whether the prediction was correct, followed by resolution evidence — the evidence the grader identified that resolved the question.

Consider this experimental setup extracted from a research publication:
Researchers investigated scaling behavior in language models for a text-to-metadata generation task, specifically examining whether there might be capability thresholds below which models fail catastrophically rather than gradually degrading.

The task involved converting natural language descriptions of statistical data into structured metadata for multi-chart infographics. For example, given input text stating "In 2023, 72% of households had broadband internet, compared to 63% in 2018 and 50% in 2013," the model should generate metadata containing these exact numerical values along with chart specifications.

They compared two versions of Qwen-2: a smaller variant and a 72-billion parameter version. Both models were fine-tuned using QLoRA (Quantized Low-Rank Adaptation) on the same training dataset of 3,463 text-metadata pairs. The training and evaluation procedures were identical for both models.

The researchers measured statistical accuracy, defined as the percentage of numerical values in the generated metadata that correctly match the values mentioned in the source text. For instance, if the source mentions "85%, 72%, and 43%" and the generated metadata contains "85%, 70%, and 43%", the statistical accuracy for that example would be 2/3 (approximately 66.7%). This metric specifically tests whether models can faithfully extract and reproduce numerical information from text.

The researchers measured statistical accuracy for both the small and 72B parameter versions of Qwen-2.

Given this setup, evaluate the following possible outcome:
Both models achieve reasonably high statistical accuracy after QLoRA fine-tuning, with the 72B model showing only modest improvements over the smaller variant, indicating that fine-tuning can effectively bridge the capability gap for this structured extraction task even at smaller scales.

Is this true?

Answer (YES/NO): NO